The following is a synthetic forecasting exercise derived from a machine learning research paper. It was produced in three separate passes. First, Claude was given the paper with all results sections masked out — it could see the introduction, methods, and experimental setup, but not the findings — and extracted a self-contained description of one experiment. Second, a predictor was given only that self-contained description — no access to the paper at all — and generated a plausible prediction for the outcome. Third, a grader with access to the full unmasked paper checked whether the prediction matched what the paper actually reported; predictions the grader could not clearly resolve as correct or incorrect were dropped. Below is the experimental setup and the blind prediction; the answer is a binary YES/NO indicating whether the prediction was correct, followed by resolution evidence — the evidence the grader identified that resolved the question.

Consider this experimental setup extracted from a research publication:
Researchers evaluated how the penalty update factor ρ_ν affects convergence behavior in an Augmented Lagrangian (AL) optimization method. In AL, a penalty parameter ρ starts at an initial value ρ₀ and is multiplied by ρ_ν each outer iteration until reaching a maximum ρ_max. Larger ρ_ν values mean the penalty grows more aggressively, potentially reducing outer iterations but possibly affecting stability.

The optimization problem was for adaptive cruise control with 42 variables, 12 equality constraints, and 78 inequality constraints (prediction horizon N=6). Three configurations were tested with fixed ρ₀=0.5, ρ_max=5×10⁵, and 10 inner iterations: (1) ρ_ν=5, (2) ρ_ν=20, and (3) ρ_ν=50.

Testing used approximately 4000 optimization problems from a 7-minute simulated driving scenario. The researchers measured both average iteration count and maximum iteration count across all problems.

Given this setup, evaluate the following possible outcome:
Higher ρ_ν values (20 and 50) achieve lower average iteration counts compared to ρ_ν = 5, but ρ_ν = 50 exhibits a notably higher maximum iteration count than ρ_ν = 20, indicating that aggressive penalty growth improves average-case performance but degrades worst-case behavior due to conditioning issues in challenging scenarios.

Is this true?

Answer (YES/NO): YES